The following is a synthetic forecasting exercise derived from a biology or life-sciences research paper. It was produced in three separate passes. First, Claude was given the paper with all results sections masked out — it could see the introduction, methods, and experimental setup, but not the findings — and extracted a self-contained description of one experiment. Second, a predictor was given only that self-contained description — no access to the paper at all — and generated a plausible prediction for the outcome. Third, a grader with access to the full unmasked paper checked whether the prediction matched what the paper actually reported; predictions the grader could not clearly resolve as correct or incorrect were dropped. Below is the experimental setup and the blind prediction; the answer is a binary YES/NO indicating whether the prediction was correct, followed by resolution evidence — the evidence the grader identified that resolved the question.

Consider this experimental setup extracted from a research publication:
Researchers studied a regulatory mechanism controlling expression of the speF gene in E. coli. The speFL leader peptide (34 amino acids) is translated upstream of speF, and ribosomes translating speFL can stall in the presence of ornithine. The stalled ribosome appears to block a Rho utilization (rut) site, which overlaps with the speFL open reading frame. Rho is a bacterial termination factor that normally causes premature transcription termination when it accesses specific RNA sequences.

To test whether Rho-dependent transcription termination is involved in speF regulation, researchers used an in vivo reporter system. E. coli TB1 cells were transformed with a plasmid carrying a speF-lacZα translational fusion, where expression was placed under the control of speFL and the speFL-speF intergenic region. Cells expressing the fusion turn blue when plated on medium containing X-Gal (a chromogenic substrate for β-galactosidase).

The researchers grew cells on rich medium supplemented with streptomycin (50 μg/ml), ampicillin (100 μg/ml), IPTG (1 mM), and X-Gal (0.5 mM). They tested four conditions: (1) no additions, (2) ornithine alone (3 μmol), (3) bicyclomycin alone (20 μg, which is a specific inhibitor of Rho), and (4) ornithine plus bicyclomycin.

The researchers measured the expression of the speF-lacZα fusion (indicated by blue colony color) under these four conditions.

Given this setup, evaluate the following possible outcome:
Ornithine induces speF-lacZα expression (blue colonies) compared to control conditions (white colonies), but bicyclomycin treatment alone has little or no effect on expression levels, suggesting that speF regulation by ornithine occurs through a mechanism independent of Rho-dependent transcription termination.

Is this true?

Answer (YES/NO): NO